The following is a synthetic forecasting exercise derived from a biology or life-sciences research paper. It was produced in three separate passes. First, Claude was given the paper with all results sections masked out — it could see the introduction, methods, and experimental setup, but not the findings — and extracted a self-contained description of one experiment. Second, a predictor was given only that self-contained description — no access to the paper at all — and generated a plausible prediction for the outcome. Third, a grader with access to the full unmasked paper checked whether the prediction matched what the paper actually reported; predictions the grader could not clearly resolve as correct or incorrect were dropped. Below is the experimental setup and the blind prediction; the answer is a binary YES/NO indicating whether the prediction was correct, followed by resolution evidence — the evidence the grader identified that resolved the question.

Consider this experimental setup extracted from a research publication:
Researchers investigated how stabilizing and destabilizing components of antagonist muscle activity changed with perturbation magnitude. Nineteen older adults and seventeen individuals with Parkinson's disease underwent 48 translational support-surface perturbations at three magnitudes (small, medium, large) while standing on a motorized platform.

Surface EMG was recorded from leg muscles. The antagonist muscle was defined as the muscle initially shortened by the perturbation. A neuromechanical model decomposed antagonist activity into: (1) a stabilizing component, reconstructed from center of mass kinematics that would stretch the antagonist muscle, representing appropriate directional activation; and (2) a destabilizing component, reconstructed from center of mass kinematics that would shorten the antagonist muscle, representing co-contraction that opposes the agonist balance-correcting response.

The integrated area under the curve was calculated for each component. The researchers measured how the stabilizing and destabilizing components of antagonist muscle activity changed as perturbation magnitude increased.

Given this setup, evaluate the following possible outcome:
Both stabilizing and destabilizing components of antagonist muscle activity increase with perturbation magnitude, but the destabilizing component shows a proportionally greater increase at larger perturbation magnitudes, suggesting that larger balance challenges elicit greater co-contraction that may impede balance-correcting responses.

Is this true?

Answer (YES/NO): NO